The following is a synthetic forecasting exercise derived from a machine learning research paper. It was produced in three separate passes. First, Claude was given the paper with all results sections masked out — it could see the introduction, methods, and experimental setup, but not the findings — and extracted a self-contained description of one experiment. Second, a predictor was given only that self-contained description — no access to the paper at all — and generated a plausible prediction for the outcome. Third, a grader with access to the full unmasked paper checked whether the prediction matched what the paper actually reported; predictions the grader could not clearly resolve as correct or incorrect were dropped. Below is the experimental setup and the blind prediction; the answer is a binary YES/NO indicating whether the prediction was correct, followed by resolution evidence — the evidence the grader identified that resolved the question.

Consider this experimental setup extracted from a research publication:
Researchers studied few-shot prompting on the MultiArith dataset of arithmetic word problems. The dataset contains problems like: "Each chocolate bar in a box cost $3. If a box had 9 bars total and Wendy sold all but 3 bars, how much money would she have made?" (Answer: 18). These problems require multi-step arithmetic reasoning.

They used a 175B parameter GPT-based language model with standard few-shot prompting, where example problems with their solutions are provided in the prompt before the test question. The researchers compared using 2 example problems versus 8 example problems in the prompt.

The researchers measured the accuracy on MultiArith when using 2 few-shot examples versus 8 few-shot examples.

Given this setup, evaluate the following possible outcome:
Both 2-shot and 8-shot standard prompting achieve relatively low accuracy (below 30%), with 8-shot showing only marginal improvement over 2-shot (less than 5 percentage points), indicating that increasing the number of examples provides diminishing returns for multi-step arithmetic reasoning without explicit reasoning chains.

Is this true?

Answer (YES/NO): NO